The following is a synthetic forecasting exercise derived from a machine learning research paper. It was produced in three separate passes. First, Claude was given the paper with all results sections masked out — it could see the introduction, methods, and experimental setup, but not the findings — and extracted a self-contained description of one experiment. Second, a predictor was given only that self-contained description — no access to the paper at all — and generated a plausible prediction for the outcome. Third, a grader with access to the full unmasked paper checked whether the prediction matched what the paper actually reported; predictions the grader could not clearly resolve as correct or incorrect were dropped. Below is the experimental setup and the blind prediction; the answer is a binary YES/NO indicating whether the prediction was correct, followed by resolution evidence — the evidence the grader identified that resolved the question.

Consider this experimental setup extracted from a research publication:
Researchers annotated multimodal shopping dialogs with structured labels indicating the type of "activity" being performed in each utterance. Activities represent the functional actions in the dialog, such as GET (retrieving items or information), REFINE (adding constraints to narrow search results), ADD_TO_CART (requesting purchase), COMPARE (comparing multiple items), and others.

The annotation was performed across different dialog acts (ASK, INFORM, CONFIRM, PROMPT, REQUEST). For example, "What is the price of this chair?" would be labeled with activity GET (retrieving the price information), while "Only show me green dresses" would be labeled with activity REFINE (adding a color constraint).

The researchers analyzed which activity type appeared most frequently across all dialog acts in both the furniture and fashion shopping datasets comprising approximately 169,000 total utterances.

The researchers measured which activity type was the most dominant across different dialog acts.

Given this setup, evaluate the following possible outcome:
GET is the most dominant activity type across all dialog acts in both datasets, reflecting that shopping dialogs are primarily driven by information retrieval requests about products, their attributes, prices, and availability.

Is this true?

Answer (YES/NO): YES